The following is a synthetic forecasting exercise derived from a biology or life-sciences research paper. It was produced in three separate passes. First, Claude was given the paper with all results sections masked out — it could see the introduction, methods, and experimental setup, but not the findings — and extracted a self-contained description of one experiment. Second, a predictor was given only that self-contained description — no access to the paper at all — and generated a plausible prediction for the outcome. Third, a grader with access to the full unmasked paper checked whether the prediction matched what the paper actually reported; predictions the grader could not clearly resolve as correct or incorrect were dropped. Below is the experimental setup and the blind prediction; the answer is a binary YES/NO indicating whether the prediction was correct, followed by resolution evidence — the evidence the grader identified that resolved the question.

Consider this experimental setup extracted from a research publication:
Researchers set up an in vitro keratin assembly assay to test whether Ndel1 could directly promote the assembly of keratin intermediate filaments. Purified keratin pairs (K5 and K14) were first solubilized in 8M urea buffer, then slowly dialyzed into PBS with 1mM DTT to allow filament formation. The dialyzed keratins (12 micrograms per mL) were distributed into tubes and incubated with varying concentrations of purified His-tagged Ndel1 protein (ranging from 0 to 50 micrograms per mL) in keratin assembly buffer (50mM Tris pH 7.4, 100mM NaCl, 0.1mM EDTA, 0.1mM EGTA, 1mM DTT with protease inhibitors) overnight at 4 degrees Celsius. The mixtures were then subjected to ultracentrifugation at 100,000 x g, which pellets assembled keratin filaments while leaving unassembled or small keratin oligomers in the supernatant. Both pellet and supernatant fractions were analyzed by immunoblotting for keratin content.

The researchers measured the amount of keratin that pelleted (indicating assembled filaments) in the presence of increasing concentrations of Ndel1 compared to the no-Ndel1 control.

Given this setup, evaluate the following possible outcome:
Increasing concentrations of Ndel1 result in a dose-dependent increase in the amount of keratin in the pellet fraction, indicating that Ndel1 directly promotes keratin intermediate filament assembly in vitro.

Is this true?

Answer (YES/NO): NO